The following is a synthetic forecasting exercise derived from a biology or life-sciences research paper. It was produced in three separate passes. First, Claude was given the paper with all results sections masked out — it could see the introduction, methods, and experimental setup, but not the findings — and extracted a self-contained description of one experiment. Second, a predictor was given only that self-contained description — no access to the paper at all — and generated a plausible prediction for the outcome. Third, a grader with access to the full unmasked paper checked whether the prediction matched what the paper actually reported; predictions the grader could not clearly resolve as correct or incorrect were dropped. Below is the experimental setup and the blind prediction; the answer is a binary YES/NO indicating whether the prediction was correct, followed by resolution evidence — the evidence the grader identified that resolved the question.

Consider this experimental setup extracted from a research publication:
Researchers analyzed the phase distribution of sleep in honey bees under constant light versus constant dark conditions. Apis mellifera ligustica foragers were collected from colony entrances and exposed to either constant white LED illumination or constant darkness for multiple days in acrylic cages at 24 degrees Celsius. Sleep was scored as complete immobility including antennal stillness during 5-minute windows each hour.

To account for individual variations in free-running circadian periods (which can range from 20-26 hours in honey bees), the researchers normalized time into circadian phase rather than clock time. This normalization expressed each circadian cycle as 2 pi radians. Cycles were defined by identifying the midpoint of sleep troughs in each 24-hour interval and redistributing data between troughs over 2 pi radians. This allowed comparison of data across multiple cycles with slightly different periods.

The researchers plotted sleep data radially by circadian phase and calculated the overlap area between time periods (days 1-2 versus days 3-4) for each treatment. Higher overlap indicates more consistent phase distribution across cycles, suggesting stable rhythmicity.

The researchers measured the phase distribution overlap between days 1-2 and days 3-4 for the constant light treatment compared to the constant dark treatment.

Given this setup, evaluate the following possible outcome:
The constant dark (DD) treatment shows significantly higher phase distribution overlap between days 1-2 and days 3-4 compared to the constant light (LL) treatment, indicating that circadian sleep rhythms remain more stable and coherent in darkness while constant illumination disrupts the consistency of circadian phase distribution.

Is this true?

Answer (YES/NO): YES